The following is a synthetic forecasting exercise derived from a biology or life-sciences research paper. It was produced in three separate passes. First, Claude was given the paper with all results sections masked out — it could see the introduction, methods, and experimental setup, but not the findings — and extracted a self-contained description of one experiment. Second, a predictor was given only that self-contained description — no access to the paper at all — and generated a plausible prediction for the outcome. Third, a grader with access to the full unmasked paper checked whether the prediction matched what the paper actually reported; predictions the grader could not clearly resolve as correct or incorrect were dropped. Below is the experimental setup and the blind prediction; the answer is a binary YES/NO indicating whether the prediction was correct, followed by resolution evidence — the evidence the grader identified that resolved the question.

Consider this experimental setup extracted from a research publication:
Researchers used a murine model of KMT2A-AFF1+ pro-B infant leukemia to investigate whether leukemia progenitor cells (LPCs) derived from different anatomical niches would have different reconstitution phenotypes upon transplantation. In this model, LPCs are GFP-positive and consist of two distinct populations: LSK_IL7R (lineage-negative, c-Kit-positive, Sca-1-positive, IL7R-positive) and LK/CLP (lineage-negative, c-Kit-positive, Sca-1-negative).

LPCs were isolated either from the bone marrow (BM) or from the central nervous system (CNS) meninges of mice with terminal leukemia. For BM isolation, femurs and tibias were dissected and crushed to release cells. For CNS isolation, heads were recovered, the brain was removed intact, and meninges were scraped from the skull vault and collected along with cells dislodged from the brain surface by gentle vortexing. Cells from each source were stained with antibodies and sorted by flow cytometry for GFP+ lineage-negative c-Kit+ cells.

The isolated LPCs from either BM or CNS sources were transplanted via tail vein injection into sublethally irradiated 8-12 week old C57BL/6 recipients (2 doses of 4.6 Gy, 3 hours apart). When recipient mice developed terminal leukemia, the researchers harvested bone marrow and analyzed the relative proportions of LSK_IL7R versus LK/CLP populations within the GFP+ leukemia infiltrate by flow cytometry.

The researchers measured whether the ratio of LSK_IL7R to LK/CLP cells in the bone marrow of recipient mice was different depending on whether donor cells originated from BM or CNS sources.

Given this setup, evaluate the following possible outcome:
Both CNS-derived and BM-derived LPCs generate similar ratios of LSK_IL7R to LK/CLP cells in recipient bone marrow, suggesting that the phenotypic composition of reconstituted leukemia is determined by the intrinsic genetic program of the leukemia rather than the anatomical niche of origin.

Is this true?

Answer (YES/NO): NO